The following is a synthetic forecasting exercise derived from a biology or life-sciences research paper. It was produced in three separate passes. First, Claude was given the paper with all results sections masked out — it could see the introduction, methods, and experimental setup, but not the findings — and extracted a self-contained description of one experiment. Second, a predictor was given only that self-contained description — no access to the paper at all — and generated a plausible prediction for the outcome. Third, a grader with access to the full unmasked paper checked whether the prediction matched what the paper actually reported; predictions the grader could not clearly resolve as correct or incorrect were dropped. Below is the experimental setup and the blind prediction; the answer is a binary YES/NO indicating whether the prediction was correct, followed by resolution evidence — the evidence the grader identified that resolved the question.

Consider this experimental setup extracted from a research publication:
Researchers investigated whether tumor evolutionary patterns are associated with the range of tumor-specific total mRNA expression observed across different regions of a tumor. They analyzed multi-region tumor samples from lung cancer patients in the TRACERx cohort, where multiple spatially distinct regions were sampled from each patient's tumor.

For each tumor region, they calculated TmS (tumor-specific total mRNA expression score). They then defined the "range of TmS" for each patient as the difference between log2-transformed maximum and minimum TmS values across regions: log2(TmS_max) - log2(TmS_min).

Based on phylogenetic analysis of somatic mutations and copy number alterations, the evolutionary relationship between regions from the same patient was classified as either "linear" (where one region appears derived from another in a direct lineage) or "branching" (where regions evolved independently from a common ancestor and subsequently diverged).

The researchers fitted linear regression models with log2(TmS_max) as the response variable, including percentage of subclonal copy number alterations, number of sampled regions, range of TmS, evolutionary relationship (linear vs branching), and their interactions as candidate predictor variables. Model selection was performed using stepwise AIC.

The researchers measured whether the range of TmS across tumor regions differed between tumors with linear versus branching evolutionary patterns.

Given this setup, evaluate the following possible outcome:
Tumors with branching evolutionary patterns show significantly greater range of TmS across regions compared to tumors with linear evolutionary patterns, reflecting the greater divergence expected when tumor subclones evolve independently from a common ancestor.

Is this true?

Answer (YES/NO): YES